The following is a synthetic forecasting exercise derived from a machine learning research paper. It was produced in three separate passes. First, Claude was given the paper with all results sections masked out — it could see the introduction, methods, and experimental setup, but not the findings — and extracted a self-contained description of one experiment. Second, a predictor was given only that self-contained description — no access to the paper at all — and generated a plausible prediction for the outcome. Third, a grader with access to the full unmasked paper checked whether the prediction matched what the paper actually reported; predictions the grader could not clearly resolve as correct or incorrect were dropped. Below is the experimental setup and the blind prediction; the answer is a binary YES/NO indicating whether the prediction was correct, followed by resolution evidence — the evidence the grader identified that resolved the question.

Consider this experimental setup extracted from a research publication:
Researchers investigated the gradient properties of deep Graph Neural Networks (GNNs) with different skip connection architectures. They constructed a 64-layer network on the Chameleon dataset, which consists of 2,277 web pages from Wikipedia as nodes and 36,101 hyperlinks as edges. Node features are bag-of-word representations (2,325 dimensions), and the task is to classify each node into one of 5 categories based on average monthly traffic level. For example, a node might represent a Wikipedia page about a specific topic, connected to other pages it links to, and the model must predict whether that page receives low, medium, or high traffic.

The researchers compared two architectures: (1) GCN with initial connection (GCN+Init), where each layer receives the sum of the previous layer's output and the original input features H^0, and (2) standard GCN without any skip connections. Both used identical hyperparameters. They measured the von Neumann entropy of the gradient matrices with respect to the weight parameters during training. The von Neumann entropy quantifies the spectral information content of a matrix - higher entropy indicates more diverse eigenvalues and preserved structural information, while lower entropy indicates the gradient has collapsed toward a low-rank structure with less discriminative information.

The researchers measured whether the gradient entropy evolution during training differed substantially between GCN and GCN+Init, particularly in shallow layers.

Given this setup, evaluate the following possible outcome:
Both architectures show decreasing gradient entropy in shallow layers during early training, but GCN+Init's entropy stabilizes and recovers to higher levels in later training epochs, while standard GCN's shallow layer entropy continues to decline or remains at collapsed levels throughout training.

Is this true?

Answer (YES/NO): NO